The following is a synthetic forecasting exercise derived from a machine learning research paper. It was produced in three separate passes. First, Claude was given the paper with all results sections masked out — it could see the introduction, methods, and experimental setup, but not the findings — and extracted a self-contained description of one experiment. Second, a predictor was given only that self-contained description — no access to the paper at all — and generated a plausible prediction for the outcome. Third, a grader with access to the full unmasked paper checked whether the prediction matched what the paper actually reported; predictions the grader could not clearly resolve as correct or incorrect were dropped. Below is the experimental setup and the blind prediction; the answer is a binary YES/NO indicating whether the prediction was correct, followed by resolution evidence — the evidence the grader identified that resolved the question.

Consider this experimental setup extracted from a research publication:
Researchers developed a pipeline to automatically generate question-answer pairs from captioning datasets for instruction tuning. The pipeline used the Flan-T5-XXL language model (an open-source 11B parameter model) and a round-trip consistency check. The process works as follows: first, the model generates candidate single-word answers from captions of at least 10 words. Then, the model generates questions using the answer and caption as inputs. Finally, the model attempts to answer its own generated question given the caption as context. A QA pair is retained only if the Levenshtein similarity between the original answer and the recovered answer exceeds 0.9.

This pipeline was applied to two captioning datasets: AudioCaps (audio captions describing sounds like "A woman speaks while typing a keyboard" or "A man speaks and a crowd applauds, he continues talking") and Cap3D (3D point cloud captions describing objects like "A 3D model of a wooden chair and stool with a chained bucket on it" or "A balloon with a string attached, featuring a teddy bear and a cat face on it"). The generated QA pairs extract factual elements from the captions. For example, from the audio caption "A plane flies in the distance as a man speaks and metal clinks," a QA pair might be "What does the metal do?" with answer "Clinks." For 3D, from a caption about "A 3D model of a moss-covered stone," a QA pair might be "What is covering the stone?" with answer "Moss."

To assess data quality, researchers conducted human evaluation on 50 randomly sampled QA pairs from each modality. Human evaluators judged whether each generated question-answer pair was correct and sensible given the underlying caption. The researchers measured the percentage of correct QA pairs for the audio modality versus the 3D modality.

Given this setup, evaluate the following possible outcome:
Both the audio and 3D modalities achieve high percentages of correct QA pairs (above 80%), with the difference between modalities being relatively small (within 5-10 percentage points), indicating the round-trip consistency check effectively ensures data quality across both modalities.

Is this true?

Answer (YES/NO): YES